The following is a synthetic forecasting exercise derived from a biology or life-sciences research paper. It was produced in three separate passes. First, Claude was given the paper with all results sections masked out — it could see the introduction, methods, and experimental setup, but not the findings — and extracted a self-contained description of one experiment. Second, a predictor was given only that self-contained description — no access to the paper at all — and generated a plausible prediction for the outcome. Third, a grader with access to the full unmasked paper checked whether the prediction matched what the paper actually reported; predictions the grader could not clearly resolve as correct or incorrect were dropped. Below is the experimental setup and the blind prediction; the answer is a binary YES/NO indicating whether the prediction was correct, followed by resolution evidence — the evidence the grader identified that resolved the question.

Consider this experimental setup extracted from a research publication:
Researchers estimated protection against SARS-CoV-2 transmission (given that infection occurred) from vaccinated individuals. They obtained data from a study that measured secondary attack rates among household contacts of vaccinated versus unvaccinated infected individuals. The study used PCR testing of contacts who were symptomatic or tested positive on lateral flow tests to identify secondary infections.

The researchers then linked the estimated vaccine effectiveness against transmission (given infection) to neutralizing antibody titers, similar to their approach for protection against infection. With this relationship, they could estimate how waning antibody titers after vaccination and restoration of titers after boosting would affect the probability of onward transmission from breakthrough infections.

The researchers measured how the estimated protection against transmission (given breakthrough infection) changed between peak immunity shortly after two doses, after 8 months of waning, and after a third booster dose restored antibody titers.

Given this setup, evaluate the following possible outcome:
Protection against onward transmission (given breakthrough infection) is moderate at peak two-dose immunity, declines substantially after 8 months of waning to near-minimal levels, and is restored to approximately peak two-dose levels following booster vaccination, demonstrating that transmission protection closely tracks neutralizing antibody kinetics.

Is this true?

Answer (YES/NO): NO